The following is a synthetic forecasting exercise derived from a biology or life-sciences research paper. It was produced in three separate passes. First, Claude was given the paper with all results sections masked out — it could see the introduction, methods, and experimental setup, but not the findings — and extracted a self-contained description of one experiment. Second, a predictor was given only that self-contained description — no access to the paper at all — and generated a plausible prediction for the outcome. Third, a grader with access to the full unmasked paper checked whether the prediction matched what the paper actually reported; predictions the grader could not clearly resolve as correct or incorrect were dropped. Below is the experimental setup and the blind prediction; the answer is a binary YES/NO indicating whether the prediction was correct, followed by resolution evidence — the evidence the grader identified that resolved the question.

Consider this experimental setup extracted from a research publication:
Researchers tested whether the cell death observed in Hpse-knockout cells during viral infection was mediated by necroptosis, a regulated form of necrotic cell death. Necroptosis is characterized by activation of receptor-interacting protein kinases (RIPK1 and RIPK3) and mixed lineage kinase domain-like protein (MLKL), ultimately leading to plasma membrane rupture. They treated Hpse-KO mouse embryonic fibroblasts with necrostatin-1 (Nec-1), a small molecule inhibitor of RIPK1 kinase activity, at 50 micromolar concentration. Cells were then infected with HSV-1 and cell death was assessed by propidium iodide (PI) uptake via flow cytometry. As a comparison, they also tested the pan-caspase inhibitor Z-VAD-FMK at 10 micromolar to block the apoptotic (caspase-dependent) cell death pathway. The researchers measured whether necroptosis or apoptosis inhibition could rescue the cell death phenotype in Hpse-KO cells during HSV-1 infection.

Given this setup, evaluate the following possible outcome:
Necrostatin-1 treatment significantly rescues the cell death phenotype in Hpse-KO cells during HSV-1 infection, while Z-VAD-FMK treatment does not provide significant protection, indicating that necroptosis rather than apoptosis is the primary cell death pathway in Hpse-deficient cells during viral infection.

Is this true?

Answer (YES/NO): YES